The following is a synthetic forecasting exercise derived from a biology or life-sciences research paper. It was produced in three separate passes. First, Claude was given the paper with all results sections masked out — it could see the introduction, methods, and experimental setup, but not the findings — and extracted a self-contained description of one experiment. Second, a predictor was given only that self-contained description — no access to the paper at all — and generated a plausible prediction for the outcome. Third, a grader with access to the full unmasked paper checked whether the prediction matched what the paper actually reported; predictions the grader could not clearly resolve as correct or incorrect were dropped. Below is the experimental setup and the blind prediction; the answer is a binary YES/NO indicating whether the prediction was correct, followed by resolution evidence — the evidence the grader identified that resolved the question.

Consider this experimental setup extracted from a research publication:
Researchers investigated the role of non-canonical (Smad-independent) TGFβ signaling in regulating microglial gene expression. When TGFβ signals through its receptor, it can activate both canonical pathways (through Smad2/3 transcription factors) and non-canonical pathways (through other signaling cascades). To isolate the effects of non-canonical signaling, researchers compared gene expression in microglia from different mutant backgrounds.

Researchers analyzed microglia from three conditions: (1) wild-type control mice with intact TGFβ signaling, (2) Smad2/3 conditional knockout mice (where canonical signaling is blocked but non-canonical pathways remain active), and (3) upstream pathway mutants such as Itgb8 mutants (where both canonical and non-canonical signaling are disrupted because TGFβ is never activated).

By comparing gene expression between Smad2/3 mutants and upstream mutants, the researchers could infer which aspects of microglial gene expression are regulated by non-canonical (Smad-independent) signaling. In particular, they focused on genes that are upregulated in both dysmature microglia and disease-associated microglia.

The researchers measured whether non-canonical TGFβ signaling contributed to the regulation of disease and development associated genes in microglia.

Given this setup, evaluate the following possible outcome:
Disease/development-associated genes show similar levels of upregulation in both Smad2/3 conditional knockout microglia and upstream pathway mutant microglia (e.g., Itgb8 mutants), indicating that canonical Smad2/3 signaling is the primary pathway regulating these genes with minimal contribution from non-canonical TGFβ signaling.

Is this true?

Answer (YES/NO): NO